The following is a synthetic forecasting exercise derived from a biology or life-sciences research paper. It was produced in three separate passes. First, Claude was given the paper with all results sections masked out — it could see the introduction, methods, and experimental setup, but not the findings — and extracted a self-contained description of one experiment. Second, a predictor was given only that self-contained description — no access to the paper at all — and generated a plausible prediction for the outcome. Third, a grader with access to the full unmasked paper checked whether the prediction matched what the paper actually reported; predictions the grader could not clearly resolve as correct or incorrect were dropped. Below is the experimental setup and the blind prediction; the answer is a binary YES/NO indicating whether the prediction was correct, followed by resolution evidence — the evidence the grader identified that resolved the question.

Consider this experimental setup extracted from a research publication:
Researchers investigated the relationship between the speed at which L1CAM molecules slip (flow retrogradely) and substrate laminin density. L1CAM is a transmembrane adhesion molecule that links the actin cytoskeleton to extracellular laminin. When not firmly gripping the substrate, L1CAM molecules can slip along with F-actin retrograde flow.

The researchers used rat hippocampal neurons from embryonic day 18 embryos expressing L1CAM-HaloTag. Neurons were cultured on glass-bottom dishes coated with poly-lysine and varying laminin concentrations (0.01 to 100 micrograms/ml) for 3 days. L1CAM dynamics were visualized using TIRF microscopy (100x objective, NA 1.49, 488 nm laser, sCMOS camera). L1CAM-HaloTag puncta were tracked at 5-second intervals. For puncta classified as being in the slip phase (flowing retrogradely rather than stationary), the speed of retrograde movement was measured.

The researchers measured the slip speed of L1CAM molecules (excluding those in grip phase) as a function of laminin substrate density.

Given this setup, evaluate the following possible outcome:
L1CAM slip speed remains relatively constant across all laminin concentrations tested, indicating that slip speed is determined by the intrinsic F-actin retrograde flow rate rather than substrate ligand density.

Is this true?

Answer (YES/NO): NO